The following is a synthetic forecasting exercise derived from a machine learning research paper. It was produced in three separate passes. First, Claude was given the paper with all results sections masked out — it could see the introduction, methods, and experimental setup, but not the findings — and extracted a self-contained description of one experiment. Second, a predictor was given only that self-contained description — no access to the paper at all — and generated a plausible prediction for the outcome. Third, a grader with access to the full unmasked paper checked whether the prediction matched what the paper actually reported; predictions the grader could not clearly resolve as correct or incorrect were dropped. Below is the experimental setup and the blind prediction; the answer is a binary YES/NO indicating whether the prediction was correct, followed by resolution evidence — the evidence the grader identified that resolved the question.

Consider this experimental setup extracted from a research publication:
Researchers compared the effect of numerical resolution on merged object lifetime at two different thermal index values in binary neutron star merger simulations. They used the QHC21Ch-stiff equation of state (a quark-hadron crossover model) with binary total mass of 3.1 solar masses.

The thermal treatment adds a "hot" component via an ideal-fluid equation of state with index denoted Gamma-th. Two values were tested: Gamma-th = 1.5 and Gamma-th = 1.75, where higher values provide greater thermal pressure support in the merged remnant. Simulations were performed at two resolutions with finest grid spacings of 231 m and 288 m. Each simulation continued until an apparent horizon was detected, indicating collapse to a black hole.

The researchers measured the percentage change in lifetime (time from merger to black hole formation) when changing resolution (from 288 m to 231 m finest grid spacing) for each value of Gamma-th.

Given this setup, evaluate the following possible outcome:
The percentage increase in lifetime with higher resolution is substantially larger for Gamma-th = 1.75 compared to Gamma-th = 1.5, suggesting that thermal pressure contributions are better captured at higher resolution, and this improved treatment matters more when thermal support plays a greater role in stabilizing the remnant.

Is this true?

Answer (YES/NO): YES